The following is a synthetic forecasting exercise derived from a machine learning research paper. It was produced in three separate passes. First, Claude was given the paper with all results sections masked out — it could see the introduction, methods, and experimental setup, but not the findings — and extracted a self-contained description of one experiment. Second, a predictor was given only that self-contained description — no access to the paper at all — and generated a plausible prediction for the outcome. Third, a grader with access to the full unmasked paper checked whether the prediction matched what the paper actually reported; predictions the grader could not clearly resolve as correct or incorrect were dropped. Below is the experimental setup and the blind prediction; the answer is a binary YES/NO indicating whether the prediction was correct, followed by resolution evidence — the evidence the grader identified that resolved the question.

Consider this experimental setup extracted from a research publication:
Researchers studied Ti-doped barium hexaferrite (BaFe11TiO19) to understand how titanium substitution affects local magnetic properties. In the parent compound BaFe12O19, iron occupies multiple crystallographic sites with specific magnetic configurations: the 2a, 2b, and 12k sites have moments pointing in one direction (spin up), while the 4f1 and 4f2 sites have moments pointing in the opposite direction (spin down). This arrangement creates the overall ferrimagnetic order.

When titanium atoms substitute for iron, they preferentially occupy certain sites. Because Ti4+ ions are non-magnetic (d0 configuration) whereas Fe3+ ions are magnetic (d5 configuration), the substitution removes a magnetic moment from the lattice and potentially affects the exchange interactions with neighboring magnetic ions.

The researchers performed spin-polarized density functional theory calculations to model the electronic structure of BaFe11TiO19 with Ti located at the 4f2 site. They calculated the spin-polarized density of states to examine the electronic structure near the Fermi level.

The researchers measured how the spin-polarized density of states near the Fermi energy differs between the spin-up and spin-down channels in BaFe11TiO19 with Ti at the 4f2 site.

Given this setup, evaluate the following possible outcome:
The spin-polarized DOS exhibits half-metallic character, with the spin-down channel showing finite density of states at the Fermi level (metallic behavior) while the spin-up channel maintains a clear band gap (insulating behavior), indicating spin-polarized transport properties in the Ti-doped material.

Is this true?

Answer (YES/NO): YES